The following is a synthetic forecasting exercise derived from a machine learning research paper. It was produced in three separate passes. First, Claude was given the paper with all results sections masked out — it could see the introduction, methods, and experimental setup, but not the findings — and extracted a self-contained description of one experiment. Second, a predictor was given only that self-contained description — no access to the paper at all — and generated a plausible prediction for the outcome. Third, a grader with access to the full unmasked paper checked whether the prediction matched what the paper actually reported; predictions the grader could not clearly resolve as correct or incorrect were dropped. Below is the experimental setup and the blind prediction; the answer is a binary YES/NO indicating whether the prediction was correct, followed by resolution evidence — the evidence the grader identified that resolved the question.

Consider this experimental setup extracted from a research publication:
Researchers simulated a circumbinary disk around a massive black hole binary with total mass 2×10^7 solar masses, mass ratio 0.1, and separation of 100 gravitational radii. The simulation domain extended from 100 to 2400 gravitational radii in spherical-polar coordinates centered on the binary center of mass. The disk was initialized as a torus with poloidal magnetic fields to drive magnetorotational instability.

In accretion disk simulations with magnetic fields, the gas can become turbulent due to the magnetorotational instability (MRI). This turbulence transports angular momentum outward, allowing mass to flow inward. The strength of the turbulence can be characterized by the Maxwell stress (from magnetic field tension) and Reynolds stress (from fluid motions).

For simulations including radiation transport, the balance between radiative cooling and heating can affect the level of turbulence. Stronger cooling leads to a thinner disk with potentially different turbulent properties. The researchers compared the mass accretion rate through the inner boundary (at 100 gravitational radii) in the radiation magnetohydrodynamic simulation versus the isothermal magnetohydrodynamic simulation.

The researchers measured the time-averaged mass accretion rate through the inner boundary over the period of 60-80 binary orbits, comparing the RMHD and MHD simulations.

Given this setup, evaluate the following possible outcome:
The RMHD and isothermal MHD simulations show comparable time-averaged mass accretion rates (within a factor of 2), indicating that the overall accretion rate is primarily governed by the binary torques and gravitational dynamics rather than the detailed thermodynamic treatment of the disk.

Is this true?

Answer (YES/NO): NO